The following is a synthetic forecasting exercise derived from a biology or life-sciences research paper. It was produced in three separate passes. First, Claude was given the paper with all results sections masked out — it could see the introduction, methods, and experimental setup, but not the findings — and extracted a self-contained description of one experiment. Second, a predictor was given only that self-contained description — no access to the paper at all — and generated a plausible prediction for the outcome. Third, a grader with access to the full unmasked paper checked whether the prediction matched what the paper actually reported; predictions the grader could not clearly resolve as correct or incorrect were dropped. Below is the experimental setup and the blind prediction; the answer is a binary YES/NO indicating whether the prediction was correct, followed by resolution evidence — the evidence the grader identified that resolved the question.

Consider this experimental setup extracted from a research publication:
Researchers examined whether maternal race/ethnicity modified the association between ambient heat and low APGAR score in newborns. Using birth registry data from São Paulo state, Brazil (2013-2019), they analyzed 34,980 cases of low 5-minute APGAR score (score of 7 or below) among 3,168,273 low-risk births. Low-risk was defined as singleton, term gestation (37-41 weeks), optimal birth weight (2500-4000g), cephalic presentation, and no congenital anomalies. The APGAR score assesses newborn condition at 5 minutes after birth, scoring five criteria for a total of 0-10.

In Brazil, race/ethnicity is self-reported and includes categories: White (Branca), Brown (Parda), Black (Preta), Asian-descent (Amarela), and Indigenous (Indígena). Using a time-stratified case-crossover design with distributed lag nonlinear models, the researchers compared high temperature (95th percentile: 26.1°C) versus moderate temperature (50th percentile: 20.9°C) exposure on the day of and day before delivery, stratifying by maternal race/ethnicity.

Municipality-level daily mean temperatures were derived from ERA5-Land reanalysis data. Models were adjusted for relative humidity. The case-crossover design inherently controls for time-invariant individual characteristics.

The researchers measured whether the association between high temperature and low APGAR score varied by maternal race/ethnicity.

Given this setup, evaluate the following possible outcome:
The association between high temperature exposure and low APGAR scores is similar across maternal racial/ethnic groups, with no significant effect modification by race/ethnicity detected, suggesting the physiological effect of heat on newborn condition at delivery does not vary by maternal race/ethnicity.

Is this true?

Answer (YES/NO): NO